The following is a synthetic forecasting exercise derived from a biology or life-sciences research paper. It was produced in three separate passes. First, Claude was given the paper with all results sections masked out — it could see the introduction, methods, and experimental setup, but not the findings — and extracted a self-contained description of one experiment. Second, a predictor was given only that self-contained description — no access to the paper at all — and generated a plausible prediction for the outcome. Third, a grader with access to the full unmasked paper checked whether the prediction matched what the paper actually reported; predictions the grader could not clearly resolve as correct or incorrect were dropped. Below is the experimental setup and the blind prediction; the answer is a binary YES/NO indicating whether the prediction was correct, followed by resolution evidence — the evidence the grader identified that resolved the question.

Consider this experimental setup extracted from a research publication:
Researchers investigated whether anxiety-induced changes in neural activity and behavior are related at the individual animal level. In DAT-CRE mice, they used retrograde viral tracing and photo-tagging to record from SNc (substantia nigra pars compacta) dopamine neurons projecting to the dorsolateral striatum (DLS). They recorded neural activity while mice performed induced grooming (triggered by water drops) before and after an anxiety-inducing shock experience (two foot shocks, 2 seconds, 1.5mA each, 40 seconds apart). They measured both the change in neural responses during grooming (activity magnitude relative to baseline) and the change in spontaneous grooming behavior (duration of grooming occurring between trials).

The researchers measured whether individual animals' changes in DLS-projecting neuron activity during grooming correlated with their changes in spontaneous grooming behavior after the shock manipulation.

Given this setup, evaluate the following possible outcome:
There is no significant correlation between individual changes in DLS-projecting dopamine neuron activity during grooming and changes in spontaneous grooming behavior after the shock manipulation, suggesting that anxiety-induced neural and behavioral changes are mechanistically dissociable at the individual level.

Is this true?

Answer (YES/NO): NO